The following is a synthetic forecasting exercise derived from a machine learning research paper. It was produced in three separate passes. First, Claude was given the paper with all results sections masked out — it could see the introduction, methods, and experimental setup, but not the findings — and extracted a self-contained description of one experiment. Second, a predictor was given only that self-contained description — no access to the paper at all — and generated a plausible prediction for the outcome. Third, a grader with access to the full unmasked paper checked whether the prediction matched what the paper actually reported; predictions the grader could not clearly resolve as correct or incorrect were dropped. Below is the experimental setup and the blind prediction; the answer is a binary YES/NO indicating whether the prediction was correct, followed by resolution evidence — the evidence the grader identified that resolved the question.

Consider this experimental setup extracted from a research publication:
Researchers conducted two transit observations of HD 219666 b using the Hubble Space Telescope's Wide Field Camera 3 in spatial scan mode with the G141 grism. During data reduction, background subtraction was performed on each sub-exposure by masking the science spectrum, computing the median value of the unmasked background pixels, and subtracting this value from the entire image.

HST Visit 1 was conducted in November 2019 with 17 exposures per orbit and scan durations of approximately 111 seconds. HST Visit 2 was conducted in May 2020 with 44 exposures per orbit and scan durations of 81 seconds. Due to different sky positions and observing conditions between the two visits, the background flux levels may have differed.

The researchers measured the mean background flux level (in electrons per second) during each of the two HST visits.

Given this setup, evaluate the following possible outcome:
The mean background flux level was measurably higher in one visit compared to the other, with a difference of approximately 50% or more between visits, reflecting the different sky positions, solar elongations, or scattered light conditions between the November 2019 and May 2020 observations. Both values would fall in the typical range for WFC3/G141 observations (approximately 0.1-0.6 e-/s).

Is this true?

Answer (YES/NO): NO